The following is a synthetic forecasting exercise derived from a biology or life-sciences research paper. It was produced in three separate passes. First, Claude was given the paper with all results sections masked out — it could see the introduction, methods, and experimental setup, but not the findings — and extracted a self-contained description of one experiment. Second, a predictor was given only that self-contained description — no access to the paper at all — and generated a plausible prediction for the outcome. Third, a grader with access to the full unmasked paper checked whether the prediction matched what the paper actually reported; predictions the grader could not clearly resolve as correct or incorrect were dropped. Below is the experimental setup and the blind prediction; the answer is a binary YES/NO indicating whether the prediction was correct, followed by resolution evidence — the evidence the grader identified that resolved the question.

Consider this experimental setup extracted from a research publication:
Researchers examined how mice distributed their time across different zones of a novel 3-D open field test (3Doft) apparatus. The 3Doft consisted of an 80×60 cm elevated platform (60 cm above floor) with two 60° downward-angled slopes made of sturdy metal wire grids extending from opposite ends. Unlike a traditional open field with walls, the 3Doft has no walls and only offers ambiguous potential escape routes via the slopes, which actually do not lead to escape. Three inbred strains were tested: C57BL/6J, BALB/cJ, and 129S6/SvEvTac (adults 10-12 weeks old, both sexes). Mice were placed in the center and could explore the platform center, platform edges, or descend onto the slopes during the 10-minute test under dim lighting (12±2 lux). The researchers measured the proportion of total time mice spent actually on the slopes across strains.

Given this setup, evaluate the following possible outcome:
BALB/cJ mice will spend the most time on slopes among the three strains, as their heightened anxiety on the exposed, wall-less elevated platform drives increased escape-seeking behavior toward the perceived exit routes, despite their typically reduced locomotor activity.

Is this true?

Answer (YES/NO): YES